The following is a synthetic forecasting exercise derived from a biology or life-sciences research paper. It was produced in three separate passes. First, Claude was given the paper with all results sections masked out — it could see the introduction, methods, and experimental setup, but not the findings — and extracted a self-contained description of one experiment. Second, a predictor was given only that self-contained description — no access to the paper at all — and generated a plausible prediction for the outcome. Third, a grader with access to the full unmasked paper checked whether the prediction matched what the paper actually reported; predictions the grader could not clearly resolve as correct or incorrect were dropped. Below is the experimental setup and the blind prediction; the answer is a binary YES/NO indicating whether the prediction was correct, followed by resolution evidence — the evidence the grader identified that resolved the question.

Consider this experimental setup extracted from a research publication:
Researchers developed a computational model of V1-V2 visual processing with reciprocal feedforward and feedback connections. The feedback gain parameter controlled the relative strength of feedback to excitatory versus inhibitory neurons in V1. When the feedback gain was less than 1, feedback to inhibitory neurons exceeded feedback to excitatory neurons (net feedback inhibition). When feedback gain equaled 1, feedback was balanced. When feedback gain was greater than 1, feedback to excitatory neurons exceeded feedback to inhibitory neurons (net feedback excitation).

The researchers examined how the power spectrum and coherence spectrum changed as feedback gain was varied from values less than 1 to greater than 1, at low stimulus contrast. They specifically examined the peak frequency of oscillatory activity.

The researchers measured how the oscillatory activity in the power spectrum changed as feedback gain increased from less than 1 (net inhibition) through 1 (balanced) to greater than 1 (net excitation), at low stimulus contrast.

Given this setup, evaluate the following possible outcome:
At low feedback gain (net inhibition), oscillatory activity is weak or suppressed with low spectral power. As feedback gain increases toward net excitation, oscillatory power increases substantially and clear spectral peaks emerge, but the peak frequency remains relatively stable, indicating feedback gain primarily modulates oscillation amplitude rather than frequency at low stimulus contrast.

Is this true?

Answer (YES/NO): NO